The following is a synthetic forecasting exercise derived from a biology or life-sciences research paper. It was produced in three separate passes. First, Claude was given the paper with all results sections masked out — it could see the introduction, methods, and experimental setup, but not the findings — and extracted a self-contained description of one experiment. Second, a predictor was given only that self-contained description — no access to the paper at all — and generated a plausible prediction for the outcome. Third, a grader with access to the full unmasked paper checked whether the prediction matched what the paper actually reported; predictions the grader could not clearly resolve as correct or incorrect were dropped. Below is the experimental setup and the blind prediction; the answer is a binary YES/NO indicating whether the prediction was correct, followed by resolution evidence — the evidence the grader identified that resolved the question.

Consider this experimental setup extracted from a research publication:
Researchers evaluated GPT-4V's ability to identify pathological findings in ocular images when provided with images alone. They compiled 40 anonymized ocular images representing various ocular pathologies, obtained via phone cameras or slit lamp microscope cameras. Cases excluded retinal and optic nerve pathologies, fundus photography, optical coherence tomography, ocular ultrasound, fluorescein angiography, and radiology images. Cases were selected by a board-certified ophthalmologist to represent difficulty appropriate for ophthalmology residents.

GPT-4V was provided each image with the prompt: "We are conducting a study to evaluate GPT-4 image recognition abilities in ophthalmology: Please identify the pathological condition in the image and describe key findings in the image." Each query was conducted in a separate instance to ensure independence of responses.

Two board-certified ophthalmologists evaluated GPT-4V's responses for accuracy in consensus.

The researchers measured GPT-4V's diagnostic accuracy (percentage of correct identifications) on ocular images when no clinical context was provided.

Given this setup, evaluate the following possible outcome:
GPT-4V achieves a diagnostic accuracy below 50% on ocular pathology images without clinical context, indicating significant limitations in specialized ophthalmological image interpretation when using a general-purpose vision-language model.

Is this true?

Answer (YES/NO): YES